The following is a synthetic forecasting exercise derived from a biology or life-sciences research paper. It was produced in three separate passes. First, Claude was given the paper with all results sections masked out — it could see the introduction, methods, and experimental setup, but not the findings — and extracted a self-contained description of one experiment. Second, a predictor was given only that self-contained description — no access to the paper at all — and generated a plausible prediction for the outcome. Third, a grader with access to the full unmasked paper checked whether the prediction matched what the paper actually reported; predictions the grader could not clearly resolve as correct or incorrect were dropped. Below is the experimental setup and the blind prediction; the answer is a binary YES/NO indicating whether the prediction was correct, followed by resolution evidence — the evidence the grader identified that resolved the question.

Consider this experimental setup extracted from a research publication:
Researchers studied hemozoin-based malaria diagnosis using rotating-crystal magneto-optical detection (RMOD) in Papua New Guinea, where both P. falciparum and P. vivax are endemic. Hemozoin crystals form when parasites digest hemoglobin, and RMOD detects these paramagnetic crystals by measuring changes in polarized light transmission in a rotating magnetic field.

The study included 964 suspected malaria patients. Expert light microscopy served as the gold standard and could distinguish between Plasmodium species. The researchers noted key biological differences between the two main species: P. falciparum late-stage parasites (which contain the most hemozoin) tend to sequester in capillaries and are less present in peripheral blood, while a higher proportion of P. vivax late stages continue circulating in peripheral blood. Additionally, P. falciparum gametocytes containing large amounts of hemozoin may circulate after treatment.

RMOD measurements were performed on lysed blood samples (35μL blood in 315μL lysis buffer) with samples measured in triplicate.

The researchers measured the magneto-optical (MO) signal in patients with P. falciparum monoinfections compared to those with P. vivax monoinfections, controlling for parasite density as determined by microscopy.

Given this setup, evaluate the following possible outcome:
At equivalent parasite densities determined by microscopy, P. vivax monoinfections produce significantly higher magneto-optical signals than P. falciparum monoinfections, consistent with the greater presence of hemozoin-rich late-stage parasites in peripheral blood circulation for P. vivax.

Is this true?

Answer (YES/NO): YES